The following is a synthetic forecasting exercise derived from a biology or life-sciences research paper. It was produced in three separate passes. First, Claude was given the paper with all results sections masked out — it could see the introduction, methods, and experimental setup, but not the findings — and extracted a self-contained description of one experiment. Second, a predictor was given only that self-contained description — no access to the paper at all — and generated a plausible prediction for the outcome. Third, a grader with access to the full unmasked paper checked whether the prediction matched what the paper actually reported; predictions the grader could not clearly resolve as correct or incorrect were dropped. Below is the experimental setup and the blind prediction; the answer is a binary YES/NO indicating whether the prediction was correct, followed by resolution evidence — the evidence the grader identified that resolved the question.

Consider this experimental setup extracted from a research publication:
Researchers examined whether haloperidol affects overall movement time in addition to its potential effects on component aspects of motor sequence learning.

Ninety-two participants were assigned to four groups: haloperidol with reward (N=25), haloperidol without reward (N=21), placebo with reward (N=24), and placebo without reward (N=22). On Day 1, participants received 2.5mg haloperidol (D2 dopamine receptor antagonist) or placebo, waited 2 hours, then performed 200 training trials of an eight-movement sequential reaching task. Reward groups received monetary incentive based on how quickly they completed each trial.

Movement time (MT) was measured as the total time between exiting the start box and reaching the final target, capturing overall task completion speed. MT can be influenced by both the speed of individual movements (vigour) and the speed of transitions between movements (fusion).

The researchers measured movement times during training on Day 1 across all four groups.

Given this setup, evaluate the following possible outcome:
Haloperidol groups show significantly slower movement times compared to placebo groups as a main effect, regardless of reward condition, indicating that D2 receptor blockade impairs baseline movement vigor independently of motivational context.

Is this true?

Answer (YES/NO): NO